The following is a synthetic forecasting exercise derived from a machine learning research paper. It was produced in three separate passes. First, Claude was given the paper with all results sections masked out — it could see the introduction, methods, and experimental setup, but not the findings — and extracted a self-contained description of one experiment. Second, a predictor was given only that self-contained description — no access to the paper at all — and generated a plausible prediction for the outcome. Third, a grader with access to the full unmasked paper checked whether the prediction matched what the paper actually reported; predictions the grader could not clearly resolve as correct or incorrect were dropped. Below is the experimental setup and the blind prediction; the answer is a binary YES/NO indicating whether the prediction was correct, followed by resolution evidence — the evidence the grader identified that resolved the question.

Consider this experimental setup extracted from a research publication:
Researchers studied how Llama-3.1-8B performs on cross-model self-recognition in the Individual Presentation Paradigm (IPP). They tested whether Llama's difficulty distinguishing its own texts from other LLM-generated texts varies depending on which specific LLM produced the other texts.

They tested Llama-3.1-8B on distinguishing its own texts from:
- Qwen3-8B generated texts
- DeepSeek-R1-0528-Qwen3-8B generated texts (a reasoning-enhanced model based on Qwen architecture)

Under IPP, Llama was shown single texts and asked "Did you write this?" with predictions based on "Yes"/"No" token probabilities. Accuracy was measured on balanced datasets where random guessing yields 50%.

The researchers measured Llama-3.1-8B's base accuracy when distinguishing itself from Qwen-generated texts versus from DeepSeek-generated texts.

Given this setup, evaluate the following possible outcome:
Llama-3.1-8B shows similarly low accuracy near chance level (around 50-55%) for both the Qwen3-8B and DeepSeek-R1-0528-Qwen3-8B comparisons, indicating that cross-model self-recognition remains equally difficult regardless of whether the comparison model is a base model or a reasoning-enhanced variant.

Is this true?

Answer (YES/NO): YES